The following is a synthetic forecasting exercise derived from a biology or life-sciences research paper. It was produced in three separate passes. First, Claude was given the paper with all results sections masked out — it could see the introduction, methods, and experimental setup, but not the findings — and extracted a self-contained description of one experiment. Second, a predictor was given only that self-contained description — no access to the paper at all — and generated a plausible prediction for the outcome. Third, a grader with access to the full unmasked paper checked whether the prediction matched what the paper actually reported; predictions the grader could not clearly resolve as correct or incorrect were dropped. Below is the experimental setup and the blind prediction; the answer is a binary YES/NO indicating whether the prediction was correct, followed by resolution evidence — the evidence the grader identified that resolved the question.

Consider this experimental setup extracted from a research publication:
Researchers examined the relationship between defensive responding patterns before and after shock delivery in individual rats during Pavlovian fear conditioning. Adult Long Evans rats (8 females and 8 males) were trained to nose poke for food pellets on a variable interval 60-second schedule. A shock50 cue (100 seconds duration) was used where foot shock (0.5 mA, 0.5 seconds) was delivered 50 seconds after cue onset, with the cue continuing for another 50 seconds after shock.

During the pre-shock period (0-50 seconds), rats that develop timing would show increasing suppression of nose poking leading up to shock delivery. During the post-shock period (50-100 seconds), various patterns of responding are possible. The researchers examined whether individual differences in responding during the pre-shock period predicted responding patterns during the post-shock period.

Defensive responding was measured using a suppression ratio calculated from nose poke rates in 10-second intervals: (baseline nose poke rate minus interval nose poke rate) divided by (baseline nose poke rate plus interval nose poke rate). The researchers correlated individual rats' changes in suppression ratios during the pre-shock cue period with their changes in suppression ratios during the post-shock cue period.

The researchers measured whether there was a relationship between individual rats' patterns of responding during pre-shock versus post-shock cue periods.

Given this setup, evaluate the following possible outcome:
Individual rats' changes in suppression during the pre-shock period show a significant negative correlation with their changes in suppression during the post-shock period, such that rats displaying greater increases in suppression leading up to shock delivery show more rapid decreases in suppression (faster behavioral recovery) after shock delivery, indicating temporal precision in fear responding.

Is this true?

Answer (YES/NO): NO